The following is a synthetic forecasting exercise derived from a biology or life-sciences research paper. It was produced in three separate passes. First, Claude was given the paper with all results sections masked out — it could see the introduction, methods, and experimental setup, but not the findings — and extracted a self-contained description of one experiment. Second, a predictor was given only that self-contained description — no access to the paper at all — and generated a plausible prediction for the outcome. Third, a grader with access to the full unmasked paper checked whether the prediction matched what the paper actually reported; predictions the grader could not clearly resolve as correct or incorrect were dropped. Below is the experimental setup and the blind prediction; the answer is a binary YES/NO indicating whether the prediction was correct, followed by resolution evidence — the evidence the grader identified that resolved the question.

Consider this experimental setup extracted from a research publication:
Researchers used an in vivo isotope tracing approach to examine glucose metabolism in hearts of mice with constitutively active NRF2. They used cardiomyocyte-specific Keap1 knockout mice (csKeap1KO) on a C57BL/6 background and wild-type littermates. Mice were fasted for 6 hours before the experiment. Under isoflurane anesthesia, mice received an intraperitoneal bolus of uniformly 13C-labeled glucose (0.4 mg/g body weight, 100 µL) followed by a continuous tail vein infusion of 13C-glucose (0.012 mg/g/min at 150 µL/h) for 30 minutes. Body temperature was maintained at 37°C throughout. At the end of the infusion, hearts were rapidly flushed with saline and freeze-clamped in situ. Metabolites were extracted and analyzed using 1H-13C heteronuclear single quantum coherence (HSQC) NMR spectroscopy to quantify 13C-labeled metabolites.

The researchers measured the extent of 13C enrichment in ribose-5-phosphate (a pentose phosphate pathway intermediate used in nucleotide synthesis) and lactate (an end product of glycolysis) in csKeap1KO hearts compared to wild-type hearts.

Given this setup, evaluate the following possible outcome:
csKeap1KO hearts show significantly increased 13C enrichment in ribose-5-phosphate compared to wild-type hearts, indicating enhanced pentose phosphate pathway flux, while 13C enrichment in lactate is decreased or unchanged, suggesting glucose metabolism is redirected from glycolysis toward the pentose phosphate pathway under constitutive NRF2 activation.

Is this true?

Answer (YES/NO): NO